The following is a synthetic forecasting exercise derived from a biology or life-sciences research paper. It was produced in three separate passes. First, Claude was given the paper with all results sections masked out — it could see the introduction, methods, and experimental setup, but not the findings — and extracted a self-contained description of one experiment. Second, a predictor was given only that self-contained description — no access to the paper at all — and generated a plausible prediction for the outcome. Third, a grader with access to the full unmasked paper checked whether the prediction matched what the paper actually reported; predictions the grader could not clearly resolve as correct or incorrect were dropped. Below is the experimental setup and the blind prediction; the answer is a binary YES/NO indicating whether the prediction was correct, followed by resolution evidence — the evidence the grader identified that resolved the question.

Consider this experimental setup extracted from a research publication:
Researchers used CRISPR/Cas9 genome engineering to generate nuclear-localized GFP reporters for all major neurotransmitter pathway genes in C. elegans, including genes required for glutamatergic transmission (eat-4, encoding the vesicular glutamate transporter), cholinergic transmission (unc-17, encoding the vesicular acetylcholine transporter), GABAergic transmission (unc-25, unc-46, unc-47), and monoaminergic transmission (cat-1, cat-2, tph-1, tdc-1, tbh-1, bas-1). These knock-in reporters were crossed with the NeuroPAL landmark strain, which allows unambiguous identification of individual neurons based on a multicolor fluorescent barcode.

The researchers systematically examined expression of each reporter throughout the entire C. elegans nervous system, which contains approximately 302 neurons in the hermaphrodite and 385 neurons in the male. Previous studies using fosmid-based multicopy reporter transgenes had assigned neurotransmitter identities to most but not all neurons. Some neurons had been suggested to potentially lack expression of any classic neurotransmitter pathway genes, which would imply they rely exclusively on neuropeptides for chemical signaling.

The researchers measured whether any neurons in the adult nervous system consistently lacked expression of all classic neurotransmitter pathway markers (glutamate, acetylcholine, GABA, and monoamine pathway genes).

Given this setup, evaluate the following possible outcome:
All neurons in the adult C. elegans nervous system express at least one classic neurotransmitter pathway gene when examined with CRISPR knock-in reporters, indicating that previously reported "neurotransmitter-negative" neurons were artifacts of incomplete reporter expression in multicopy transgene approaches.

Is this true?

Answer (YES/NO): NO